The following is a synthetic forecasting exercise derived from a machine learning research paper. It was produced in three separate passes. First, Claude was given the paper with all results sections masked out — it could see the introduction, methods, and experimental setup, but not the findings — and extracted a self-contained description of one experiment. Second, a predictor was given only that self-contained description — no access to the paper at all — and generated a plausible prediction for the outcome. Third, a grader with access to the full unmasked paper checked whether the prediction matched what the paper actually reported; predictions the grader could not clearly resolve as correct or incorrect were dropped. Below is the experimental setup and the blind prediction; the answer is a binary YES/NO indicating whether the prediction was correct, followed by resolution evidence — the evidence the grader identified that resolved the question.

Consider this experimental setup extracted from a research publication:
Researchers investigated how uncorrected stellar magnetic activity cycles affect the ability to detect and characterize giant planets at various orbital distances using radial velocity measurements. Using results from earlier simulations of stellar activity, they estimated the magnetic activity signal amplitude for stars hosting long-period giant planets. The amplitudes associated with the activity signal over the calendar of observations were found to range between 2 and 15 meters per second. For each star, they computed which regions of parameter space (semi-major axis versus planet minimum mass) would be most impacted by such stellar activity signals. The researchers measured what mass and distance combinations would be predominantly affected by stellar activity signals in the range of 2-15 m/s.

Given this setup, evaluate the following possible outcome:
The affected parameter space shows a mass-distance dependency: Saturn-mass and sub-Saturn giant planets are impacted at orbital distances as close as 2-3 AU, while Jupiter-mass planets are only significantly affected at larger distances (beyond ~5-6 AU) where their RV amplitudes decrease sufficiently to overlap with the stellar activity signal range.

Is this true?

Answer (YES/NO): NO